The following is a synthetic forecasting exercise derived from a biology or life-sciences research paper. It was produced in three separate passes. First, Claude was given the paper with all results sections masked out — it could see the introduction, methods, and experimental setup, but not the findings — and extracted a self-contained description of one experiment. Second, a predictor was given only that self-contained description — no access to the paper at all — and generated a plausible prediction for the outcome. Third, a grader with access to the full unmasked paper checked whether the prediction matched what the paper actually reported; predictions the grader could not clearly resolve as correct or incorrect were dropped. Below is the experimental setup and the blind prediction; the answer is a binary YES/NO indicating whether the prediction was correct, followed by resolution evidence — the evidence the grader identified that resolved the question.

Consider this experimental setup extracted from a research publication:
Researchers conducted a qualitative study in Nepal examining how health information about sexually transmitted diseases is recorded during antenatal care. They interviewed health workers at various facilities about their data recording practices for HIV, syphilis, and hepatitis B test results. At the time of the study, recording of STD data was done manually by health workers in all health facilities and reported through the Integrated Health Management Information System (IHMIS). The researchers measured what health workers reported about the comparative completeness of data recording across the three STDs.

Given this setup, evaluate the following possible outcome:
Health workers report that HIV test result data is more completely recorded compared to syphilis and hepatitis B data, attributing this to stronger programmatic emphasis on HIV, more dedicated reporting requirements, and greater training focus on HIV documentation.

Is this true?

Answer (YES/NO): NO